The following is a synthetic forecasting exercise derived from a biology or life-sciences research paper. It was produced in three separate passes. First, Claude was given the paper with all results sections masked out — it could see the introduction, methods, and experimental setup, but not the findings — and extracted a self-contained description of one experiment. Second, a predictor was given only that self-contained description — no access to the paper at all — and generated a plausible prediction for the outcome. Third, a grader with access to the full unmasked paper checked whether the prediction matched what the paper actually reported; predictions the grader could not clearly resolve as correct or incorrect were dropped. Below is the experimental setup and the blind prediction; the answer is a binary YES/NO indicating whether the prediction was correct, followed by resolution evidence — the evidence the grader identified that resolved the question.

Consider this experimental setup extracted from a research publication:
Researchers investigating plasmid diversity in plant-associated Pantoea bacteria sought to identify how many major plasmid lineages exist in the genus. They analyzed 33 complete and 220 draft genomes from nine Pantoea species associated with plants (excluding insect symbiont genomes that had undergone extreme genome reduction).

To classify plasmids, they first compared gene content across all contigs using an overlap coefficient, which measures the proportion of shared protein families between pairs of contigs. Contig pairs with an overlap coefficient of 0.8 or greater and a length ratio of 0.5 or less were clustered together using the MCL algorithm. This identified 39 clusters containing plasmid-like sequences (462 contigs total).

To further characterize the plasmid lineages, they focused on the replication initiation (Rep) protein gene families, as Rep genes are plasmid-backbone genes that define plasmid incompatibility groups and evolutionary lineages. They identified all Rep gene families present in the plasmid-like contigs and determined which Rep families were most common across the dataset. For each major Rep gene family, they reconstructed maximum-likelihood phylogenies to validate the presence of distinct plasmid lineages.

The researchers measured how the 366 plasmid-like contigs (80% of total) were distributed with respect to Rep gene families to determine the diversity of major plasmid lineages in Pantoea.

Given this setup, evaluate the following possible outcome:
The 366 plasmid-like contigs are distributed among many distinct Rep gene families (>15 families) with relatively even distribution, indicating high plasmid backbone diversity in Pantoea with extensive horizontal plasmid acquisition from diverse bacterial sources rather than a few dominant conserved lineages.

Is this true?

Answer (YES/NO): NO